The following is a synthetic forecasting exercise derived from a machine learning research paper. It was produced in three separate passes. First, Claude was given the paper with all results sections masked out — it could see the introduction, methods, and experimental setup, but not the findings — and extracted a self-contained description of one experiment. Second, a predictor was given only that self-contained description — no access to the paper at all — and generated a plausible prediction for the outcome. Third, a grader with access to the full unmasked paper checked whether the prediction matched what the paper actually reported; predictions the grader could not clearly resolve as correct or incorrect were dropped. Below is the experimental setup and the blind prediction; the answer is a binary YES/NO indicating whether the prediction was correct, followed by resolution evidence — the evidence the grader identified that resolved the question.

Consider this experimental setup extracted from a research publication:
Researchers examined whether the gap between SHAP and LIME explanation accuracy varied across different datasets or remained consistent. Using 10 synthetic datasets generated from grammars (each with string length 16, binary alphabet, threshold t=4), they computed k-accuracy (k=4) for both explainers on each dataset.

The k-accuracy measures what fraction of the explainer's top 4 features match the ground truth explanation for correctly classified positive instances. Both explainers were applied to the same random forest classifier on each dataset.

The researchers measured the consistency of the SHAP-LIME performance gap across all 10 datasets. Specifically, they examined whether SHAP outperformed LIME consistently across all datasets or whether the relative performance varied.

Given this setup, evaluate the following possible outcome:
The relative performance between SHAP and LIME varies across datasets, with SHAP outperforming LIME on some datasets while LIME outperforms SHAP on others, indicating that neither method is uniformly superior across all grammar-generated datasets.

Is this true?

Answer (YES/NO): NO